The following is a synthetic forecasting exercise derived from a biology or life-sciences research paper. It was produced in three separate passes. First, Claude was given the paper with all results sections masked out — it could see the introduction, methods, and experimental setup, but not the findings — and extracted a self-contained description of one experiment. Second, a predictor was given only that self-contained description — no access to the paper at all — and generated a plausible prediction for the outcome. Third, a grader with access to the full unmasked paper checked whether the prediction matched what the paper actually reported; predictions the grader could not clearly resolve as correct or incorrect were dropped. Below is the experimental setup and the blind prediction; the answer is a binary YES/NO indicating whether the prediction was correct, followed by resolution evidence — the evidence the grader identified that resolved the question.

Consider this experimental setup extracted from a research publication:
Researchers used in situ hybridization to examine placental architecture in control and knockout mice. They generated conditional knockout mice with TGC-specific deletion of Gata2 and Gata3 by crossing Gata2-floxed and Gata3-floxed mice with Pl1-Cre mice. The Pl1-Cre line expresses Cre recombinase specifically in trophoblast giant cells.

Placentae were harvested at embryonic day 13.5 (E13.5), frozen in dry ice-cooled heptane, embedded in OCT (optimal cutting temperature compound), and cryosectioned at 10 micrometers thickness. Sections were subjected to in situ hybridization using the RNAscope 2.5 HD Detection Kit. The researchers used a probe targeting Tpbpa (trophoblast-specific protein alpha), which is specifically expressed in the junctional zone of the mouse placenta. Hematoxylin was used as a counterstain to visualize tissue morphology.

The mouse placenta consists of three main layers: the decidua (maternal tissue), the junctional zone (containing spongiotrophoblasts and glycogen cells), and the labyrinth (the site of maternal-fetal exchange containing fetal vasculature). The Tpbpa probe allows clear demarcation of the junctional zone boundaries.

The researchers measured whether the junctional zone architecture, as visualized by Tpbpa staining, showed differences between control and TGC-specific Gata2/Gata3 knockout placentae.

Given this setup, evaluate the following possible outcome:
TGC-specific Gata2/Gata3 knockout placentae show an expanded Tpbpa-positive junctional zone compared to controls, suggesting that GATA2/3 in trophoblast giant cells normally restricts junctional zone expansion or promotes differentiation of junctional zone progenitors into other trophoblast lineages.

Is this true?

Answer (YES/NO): YES